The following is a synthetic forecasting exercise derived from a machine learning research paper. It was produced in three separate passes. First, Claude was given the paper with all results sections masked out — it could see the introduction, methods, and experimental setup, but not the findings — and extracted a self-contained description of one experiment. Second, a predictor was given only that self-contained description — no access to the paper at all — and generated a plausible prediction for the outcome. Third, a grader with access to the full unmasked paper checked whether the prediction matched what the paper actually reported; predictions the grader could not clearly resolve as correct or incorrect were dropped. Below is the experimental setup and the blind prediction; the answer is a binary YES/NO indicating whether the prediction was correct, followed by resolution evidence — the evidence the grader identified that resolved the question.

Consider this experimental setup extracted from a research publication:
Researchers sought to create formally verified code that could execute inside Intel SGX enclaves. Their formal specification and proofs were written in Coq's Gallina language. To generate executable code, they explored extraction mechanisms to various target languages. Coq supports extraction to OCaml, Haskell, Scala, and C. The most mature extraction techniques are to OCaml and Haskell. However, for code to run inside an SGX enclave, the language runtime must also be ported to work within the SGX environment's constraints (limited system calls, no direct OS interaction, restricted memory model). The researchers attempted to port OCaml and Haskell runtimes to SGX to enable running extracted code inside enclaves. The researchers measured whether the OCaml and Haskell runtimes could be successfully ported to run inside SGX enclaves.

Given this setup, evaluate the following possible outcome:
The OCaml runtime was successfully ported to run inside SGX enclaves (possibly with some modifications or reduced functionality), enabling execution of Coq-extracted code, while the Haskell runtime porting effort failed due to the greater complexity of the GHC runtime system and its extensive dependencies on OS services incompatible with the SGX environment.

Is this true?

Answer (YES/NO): NO